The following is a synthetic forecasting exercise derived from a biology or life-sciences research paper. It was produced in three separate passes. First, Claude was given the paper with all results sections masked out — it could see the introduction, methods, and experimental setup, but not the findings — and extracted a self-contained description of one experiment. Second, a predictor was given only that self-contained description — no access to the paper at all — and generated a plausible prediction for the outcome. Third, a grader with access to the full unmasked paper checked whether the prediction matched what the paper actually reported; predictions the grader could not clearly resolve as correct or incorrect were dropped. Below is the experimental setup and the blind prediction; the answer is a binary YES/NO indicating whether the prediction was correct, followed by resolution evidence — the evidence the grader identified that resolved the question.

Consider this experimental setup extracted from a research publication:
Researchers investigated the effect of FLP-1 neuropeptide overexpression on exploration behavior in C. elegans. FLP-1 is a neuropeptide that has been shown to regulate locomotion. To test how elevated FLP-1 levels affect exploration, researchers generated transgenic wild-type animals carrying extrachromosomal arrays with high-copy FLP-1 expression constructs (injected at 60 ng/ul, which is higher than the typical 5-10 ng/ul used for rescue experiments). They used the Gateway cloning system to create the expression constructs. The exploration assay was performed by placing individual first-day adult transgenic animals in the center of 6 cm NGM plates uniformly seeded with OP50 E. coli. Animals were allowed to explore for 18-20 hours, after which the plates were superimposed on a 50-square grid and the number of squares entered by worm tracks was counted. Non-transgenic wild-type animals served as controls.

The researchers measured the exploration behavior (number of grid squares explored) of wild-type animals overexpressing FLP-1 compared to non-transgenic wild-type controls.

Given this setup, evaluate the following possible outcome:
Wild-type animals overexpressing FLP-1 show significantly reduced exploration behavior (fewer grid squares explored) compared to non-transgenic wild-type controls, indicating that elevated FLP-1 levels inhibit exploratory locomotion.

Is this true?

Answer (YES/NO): YES